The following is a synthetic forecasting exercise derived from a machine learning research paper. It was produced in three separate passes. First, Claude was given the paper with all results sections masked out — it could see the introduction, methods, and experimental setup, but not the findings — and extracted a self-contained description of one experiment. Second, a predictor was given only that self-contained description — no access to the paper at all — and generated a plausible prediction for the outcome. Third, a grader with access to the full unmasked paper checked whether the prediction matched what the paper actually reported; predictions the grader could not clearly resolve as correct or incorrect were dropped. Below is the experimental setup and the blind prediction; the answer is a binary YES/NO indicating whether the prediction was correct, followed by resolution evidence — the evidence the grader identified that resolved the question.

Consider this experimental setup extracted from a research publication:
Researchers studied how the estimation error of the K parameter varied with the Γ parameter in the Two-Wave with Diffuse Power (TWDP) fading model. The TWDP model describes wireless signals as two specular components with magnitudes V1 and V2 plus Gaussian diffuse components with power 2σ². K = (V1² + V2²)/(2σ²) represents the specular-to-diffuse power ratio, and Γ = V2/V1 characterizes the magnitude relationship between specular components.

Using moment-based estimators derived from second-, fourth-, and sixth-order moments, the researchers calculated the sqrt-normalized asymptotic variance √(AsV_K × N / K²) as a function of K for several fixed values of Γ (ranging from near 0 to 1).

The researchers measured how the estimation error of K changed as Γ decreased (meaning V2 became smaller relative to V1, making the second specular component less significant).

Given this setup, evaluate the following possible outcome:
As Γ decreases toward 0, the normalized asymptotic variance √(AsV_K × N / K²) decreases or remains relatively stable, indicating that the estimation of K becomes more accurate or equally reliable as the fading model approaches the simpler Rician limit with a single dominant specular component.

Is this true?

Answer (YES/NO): NO